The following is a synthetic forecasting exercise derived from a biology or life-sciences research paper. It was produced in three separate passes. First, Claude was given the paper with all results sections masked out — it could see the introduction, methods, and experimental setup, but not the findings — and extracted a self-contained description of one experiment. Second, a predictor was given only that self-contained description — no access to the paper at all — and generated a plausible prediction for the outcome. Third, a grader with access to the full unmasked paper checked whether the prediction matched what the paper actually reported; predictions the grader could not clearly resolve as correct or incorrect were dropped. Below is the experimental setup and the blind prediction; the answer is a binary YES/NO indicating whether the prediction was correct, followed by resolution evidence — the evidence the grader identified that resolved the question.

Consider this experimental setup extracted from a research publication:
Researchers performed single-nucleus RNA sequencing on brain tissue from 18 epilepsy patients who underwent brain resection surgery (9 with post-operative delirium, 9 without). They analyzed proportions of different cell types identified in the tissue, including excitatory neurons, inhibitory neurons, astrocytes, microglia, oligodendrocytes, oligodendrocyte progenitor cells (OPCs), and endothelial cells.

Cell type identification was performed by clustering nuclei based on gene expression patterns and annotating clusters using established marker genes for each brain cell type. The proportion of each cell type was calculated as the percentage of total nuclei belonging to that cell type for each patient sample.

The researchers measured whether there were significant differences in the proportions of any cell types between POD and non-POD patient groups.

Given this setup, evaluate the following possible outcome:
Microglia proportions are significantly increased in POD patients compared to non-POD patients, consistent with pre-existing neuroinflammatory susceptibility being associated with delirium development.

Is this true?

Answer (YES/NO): NO